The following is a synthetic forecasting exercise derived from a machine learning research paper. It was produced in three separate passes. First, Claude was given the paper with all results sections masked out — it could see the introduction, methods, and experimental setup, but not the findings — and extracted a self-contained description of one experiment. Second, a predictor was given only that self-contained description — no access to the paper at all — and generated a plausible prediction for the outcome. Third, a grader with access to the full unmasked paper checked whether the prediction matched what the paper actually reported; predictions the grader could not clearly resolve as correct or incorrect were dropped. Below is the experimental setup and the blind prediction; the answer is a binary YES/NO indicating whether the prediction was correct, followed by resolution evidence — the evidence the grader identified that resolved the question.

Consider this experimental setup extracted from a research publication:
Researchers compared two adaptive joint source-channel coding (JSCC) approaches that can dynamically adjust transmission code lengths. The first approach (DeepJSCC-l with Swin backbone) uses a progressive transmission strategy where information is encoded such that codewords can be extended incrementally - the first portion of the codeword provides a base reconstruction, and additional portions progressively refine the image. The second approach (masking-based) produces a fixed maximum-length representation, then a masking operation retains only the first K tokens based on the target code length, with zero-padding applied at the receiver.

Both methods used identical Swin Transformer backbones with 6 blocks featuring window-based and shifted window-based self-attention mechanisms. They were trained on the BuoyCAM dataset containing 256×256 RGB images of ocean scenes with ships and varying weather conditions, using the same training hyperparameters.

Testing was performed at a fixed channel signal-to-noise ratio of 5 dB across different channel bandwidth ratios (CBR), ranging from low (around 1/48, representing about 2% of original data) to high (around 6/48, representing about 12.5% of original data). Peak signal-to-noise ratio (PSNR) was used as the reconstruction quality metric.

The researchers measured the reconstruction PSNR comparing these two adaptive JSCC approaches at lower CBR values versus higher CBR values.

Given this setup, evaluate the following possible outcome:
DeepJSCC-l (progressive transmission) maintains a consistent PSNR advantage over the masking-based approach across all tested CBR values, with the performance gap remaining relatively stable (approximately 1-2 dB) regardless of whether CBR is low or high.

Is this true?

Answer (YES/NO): NO